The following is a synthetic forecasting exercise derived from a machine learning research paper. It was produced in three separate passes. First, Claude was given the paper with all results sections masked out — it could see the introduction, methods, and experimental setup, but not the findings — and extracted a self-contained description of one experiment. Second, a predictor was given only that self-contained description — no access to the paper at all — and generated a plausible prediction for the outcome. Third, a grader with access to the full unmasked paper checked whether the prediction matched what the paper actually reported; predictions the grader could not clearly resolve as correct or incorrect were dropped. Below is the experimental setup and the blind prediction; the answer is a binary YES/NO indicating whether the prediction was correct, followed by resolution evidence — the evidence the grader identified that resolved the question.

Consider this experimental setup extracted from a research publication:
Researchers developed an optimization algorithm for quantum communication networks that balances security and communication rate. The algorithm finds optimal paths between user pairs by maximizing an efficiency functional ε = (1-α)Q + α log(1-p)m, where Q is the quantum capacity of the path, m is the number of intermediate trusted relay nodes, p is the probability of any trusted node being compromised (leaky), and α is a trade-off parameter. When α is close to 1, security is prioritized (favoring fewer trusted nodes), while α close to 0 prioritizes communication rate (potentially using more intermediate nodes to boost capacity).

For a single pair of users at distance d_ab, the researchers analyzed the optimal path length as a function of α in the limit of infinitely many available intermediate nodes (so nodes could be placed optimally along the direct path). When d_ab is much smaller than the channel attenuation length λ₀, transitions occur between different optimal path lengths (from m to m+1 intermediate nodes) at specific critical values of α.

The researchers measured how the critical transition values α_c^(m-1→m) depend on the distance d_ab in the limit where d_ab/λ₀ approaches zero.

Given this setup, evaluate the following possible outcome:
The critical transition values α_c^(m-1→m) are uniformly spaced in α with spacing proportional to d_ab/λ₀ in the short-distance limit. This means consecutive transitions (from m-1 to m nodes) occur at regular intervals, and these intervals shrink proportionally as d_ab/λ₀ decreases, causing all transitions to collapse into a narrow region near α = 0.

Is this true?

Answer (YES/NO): NO